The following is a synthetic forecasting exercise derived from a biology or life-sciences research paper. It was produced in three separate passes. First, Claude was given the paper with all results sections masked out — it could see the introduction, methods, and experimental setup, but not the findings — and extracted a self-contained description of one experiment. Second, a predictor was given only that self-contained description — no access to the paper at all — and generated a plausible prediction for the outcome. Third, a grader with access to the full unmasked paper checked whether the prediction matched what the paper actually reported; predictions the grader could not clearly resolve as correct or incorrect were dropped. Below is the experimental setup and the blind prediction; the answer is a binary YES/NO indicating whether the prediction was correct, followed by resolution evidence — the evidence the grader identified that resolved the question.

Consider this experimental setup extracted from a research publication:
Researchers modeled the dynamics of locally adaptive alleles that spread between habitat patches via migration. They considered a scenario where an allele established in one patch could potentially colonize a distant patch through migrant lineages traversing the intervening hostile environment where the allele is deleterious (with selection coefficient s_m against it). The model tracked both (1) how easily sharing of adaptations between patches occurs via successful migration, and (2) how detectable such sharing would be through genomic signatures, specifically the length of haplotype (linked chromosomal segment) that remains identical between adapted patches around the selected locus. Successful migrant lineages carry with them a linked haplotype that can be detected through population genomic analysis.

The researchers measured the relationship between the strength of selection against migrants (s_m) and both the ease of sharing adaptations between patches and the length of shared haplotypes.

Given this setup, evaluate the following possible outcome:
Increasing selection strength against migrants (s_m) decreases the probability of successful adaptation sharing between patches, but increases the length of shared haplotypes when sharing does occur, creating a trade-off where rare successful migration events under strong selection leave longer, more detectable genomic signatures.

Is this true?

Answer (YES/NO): YES